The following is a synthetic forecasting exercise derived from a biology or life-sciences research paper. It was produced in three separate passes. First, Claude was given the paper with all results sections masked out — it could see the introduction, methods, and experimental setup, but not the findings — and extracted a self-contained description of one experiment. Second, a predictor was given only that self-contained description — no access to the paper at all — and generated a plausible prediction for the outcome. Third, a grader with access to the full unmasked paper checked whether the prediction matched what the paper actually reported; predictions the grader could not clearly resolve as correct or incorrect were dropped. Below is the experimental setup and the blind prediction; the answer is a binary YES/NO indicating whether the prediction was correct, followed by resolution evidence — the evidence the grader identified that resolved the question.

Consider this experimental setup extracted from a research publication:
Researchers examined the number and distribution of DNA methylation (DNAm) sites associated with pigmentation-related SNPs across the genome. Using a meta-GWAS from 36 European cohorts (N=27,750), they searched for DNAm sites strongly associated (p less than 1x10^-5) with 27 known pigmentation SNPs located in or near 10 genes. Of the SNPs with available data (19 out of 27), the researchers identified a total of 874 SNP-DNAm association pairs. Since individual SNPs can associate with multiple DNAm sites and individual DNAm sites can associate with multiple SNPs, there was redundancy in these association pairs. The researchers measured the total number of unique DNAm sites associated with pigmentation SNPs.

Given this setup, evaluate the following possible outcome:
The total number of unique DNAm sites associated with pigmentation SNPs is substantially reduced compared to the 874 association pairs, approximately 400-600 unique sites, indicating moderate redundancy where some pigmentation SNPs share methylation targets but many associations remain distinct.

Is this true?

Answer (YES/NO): NO